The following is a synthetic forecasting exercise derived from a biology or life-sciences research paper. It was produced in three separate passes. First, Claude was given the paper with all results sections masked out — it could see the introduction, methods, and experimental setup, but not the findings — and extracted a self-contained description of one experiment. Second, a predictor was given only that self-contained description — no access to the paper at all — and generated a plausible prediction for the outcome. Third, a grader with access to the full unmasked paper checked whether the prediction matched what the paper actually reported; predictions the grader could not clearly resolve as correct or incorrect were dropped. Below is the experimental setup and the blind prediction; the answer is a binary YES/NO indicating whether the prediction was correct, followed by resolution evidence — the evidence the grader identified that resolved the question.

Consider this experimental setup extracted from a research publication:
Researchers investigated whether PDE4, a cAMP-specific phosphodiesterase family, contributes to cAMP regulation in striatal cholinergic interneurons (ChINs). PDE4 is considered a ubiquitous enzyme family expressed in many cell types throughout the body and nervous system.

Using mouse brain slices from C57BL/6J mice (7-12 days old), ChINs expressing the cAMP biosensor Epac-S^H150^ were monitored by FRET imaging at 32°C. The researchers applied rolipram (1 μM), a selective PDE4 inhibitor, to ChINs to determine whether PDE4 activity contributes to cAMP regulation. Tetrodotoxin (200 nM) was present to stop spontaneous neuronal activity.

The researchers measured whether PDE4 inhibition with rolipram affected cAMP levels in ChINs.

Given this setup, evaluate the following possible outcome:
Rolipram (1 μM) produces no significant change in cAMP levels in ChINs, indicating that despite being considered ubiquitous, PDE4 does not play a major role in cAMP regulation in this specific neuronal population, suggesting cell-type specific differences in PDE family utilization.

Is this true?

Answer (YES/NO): NO